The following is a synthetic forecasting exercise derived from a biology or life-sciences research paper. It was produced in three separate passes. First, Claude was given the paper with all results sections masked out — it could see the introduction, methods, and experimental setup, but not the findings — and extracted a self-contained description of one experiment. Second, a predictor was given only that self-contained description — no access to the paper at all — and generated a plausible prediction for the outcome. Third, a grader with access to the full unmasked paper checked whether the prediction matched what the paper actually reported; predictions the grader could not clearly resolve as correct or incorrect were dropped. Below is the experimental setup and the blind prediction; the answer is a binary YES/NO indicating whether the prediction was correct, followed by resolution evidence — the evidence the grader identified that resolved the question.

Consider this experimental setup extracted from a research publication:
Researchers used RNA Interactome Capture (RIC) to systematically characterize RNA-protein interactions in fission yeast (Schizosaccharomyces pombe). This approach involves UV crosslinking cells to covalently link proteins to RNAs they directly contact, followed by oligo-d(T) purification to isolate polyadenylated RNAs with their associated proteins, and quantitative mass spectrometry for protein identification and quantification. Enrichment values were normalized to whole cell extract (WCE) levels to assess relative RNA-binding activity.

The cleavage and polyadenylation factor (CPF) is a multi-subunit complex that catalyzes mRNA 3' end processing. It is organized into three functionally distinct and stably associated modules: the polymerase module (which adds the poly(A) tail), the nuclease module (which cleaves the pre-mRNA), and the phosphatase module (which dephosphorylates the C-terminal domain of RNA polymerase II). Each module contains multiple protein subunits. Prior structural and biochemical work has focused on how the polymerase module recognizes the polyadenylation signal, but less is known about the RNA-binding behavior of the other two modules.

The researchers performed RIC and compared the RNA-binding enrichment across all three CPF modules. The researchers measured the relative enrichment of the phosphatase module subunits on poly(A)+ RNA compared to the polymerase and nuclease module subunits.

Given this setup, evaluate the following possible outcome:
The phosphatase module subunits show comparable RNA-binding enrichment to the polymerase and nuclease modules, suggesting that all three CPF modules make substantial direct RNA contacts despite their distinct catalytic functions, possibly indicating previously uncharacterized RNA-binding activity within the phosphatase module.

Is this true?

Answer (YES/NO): NO